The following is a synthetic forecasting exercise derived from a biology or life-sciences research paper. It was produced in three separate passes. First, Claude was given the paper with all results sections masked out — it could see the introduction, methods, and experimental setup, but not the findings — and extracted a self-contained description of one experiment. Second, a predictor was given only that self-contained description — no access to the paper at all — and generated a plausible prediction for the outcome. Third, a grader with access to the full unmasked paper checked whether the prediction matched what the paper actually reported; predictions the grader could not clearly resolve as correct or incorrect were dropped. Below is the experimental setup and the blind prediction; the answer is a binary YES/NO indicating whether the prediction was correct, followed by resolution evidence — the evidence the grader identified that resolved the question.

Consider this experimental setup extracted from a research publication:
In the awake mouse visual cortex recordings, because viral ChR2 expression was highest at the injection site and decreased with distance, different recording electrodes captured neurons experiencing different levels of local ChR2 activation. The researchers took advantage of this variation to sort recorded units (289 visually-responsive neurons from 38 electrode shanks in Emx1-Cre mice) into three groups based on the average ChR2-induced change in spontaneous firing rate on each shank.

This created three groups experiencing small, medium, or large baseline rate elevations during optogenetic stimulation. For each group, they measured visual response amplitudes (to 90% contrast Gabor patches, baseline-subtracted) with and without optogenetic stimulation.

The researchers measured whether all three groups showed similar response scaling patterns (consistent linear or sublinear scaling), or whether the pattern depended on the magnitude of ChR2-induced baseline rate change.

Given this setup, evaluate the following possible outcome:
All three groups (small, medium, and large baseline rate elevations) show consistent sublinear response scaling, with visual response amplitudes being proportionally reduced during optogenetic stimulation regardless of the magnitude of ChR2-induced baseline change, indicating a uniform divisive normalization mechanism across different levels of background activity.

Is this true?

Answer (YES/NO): NO